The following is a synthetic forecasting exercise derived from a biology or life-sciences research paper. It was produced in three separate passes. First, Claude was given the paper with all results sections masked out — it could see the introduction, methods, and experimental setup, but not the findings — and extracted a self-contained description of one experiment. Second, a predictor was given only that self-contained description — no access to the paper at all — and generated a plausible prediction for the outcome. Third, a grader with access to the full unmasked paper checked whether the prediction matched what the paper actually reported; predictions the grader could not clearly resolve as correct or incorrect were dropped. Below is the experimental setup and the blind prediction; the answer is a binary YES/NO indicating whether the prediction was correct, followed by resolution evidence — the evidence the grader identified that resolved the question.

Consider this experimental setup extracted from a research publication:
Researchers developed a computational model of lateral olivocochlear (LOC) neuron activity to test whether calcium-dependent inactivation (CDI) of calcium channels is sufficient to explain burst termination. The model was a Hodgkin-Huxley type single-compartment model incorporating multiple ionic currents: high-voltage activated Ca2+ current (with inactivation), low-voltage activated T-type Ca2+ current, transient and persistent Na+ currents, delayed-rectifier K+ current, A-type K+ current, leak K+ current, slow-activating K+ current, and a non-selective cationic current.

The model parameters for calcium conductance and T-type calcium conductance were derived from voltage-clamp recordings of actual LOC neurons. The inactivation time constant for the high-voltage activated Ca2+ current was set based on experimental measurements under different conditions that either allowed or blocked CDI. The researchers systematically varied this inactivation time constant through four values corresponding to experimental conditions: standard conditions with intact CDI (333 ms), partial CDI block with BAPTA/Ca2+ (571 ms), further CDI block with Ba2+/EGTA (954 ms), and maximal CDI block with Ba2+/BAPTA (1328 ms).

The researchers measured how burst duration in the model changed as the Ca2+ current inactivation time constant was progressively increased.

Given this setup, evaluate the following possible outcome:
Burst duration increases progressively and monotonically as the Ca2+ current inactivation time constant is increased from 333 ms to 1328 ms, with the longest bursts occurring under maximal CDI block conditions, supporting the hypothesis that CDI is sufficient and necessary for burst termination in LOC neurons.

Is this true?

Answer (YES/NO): NO